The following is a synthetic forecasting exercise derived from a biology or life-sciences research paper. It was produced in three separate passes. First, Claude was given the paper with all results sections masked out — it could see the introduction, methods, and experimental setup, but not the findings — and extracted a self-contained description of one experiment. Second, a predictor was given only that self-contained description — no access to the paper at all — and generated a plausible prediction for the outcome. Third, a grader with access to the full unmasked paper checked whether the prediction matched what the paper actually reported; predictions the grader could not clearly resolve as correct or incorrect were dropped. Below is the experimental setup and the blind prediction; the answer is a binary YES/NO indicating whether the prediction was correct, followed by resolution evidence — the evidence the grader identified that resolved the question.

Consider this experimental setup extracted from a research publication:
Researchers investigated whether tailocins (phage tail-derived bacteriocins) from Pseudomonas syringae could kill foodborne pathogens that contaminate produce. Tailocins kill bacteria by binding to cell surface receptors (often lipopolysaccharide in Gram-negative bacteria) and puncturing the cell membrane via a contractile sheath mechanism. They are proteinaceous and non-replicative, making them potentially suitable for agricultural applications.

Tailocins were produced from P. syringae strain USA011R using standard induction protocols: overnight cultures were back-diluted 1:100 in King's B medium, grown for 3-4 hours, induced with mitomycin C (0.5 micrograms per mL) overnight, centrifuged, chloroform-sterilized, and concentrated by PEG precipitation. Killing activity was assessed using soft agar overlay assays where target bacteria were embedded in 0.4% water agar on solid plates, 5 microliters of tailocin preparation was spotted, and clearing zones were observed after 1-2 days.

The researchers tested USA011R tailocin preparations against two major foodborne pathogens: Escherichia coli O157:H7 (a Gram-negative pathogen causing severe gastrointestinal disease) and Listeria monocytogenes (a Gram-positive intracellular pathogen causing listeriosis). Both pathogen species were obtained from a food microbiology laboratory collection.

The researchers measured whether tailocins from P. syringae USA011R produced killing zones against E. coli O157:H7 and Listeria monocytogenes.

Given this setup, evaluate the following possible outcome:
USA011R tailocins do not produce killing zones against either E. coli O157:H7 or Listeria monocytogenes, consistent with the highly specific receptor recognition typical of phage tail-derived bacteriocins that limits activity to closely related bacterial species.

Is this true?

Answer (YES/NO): YES